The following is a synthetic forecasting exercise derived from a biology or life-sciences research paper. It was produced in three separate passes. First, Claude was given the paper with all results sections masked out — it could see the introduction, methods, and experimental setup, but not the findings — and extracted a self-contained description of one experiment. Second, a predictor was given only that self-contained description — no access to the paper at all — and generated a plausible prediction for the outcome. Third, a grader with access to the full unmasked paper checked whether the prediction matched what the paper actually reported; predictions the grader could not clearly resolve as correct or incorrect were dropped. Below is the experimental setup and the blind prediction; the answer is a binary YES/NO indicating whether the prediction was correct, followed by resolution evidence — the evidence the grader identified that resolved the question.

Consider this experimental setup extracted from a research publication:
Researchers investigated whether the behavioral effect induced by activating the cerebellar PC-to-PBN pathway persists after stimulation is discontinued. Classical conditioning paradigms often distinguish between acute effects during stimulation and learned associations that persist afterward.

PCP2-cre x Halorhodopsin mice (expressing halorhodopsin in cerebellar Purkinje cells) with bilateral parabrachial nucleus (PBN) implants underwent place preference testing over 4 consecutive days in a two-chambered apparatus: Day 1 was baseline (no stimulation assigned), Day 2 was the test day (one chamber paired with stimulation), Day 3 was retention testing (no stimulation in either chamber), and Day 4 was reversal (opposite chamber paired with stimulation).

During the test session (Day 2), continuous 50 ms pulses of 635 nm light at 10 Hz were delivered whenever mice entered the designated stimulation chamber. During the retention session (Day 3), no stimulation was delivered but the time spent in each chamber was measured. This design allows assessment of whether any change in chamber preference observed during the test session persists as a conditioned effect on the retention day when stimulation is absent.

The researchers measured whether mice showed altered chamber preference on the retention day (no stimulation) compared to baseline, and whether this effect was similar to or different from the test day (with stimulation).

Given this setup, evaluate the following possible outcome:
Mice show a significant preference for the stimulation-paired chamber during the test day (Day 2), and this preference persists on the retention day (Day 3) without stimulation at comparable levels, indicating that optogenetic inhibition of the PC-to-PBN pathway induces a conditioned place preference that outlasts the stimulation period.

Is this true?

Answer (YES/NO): NO